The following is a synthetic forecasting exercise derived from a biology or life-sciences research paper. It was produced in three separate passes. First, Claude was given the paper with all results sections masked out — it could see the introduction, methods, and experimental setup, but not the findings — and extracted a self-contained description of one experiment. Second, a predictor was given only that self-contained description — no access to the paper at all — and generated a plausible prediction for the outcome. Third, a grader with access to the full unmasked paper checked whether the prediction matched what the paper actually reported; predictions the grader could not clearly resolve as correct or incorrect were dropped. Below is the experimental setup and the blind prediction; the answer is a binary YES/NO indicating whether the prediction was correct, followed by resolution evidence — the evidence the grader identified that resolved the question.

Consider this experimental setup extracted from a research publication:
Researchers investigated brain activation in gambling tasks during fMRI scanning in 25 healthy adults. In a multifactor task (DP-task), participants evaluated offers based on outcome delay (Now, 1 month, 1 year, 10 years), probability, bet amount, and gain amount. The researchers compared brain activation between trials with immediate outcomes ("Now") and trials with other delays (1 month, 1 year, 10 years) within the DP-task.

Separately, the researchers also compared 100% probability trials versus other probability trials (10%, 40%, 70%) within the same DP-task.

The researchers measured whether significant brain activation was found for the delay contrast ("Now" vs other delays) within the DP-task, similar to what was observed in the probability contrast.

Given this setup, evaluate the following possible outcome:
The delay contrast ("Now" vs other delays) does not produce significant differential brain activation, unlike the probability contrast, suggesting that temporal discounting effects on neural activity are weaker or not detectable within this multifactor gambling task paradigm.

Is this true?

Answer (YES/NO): YES